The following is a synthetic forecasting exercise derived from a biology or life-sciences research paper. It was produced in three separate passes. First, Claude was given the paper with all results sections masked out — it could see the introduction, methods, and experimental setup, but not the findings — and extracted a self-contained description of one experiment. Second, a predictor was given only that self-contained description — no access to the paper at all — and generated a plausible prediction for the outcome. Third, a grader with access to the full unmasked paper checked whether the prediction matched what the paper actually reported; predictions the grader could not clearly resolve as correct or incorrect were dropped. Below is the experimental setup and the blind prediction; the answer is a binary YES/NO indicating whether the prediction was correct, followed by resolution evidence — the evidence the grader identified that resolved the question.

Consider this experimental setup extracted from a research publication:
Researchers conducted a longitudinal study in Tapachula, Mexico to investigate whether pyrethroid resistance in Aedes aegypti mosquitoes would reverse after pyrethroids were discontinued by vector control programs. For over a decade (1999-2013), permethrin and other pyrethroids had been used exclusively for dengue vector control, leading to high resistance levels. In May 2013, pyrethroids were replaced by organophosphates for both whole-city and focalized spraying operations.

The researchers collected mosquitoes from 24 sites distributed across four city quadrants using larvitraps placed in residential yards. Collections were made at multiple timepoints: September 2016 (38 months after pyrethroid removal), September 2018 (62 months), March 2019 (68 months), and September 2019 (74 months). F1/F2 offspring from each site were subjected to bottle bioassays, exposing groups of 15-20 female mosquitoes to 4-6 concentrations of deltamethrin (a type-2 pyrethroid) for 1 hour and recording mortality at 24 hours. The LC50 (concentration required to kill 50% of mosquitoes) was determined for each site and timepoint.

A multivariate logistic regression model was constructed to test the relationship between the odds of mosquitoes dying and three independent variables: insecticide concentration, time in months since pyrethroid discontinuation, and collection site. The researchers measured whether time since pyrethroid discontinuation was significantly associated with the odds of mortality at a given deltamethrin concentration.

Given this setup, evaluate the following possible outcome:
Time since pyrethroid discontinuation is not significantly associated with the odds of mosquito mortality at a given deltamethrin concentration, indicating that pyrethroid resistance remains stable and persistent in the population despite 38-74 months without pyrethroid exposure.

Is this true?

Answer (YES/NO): NO